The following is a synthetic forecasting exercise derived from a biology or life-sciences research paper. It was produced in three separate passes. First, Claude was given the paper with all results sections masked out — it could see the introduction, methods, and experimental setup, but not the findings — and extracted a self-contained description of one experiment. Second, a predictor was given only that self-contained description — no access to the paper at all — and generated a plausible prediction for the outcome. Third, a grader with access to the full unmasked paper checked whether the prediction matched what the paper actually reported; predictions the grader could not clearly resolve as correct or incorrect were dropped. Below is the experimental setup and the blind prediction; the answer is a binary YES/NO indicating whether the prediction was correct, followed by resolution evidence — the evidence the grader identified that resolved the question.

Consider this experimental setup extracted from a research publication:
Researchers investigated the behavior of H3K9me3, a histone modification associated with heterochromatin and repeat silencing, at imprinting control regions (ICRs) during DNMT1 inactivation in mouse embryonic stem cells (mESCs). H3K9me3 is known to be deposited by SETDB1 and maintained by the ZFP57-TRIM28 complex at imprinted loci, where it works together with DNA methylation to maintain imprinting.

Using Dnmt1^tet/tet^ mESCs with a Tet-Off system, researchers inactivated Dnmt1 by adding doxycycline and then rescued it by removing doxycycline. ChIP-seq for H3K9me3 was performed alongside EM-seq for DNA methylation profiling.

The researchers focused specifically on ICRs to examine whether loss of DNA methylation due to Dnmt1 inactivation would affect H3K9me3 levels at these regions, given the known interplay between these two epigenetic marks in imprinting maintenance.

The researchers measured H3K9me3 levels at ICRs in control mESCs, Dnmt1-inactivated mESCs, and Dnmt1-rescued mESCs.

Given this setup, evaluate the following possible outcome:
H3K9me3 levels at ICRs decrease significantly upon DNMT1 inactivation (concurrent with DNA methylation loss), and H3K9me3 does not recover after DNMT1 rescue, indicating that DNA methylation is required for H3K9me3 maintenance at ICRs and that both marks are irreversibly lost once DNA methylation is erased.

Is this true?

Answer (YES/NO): YES